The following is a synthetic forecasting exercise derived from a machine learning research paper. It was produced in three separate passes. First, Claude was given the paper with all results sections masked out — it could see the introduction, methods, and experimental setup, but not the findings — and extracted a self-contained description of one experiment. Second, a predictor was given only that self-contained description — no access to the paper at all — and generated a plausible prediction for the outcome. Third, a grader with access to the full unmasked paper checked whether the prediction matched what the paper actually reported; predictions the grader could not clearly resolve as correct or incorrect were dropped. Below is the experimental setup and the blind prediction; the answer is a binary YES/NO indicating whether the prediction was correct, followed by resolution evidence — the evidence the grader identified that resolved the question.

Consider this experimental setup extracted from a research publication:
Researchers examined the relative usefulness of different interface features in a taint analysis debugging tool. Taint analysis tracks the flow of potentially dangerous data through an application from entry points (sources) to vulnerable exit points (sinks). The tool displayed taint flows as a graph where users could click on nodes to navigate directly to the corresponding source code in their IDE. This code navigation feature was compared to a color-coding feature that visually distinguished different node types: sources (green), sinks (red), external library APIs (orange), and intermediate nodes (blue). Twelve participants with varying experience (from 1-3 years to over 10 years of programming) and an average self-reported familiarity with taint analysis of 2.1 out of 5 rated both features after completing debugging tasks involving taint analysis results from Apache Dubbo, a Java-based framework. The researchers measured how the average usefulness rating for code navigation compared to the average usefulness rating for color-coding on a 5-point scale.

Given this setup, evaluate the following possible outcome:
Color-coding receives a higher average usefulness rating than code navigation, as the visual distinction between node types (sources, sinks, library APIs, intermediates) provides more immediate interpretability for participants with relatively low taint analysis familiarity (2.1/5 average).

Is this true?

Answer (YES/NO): YES